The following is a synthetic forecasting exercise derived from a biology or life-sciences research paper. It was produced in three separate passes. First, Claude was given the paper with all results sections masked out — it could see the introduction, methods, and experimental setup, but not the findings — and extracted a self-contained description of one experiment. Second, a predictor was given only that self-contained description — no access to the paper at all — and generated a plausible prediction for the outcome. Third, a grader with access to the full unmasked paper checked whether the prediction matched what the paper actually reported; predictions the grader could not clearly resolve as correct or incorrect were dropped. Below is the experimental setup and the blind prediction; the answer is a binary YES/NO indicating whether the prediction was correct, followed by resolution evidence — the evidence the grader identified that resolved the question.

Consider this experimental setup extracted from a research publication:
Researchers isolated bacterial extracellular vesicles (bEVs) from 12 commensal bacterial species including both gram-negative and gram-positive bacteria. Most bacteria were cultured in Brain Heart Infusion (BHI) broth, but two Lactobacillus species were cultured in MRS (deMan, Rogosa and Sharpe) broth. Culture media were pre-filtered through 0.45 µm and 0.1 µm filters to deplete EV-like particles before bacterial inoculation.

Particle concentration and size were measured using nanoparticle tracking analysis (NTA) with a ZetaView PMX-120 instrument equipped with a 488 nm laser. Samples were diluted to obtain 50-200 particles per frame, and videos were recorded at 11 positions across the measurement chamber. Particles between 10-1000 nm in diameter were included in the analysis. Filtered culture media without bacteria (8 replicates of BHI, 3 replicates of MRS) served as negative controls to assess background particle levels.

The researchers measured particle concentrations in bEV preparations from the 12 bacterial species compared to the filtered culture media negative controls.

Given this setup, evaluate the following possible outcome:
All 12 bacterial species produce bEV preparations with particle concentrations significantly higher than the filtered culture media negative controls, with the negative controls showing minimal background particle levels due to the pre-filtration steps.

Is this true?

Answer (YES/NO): NO